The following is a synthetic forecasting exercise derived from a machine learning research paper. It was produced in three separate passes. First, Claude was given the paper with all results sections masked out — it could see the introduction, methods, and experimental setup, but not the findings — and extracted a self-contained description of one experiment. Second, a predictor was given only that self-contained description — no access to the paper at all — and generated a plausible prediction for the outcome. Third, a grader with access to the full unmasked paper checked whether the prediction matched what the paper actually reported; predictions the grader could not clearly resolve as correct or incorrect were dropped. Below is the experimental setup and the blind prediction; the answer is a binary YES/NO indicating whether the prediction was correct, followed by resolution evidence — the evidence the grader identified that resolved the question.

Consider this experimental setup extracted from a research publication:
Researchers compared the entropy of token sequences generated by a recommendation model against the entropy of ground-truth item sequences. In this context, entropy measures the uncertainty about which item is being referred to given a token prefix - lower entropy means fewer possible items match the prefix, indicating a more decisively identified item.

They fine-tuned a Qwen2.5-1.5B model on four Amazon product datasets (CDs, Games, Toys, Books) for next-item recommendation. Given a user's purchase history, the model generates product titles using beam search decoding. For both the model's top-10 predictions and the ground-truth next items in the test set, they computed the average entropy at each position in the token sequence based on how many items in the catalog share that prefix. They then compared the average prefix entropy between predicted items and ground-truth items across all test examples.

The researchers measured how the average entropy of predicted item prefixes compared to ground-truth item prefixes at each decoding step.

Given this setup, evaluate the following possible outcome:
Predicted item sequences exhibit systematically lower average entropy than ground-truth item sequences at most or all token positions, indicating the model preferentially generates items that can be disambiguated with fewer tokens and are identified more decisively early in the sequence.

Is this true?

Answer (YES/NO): NO